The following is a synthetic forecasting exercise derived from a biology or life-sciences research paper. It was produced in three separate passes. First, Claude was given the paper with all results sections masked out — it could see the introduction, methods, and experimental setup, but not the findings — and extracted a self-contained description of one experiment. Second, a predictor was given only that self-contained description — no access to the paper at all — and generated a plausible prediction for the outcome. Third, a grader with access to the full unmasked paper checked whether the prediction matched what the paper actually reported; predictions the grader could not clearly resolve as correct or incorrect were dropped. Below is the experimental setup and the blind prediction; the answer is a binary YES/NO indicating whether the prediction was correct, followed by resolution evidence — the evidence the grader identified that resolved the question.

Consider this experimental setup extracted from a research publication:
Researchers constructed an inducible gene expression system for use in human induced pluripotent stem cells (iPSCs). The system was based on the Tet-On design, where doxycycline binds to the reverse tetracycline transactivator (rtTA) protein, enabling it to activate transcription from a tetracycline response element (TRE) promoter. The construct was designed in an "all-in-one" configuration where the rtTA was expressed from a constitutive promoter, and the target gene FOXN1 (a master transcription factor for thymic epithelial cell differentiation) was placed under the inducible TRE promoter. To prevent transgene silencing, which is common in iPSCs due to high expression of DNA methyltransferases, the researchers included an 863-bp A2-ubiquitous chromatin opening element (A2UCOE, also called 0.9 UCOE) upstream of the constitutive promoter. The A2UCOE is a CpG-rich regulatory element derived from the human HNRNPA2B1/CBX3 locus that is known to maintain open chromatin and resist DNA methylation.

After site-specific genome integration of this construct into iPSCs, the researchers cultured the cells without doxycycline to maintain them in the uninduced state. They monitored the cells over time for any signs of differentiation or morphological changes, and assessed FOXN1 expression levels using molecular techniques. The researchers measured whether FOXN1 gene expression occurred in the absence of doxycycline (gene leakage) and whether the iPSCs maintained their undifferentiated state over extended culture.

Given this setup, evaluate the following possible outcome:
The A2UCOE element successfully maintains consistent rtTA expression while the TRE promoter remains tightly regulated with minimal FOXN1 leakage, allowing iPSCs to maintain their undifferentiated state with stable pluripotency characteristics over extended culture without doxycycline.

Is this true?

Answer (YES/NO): NO